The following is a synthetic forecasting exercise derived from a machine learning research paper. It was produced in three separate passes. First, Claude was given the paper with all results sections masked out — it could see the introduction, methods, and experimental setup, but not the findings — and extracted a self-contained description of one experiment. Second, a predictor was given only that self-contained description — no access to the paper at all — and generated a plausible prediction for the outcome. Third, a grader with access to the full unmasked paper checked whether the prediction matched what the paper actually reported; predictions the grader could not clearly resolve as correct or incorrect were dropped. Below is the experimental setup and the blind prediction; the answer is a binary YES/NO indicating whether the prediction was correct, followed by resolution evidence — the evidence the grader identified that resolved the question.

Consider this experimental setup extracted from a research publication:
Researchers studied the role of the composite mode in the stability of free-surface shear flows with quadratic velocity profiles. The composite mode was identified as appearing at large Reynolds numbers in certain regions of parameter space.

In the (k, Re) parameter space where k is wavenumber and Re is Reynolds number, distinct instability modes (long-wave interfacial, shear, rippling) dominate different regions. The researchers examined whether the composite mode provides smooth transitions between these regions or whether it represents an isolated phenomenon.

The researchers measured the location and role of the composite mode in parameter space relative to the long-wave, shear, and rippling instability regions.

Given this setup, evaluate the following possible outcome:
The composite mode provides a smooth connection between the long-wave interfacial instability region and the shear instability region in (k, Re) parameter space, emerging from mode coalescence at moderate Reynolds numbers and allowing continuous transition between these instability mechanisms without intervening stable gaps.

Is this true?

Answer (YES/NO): NO